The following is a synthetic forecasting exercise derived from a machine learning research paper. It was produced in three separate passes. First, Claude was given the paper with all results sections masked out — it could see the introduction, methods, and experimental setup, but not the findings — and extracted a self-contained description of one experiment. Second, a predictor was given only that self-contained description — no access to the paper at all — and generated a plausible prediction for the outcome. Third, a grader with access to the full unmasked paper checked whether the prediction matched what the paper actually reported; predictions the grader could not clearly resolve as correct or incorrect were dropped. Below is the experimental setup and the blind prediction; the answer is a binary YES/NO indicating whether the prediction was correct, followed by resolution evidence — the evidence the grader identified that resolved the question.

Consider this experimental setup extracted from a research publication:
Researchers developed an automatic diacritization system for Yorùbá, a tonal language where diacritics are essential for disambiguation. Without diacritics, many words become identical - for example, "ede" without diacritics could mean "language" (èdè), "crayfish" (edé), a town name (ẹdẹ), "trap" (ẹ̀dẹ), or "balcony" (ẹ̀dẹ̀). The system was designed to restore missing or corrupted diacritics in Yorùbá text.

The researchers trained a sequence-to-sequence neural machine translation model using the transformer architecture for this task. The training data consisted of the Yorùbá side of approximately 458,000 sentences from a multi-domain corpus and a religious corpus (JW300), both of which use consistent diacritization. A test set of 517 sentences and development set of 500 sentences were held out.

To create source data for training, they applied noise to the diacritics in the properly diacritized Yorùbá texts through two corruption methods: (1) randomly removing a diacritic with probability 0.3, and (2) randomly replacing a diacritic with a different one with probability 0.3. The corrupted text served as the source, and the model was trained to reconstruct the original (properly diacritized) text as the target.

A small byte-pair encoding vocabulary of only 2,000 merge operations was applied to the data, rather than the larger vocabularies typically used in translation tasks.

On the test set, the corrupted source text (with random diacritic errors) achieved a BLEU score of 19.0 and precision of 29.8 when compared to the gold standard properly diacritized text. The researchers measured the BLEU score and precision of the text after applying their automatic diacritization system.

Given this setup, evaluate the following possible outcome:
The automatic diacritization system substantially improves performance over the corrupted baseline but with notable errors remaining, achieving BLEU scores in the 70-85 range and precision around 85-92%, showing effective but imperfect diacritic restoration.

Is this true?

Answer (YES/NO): NO